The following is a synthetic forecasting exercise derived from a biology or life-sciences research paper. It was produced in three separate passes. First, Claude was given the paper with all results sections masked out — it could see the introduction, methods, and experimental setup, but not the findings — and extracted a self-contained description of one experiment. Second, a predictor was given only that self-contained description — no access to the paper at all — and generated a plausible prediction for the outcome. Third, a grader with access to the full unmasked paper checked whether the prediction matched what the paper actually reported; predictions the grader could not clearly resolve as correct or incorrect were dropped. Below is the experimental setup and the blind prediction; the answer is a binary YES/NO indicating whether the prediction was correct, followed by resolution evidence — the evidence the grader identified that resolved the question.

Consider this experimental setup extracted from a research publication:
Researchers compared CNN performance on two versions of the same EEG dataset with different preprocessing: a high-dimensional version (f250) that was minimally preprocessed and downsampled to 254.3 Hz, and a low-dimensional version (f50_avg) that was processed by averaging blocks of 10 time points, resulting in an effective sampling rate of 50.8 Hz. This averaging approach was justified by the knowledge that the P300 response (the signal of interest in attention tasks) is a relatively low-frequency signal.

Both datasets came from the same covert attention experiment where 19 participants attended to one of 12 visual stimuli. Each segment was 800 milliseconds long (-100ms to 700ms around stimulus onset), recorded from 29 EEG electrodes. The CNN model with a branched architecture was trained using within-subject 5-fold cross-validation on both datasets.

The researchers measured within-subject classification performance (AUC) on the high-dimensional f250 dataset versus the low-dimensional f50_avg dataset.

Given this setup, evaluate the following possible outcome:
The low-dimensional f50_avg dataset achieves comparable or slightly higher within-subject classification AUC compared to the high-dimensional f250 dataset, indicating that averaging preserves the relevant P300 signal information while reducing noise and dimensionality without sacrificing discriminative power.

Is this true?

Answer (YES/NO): NO